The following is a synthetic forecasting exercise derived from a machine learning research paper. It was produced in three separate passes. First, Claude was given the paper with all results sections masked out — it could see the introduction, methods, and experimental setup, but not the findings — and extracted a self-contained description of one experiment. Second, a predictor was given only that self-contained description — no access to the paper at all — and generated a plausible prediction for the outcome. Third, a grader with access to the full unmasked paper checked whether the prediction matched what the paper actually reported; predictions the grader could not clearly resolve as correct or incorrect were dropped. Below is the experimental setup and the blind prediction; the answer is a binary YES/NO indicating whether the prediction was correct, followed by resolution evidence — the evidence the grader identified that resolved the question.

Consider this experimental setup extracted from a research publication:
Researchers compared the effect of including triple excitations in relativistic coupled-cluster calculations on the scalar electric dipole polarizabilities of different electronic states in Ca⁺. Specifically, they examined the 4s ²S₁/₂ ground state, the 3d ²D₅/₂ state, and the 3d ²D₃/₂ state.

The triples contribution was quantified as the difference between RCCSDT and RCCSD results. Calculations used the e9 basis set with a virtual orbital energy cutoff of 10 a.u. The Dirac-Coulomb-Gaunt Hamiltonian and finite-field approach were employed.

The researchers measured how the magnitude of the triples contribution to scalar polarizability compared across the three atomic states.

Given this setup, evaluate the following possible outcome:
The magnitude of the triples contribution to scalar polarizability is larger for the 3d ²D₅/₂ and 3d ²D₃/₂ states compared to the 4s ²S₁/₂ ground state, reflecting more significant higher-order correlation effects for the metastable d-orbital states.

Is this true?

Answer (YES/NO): NO